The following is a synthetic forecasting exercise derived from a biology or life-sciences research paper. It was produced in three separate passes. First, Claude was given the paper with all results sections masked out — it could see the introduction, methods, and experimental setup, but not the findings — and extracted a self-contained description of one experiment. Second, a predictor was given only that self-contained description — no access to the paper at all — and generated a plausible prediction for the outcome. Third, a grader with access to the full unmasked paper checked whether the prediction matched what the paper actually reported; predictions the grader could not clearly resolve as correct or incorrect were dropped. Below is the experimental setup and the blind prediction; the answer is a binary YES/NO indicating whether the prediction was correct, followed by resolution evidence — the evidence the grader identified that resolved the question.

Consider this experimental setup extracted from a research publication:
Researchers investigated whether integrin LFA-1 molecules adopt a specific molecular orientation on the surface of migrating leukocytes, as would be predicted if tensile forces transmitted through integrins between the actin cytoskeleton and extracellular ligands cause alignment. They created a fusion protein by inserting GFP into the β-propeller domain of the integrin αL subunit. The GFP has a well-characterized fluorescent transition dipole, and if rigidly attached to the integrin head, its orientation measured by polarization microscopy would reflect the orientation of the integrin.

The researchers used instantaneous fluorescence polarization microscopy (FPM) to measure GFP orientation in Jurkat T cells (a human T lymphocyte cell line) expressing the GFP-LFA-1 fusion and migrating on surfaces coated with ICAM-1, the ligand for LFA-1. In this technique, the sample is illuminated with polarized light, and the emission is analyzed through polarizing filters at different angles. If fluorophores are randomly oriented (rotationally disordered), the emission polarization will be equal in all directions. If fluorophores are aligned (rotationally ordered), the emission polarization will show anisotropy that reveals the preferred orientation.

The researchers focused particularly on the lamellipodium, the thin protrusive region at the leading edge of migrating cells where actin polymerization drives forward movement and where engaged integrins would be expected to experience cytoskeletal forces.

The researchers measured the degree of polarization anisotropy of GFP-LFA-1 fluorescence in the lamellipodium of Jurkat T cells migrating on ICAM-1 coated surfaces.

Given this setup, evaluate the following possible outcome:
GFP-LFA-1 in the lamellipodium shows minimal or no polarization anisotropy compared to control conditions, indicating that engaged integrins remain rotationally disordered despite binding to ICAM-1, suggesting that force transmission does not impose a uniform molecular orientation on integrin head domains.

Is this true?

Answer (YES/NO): NO